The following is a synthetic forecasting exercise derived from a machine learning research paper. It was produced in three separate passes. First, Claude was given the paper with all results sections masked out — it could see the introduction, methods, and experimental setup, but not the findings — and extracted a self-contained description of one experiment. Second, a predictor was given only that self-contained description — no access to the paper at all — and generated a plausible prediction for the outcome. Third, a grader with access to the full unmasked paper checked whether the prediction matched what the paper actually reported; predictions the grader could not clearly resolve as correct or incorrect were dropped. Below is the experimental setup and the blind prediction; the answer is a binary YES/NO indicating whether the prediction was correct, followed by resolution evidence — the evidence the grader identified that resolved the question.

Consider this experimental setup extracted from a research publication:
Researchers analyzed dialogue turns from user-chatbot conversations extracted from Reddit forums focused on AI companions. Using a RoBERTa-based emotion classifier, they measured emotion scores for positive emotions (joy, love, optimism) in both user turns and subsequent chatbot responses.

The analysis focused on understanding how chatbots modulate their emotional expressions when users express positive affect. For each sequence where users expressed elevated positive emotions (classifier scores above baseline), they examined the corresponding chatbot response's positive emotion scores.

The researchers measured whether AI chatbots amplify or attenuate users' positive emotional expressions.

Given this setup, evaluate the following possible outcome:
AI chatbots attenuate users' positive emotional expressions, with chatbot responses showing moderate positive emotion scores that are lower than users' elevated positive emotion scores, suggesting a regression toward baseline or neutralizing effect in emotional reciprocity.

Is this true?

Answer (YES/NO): NO